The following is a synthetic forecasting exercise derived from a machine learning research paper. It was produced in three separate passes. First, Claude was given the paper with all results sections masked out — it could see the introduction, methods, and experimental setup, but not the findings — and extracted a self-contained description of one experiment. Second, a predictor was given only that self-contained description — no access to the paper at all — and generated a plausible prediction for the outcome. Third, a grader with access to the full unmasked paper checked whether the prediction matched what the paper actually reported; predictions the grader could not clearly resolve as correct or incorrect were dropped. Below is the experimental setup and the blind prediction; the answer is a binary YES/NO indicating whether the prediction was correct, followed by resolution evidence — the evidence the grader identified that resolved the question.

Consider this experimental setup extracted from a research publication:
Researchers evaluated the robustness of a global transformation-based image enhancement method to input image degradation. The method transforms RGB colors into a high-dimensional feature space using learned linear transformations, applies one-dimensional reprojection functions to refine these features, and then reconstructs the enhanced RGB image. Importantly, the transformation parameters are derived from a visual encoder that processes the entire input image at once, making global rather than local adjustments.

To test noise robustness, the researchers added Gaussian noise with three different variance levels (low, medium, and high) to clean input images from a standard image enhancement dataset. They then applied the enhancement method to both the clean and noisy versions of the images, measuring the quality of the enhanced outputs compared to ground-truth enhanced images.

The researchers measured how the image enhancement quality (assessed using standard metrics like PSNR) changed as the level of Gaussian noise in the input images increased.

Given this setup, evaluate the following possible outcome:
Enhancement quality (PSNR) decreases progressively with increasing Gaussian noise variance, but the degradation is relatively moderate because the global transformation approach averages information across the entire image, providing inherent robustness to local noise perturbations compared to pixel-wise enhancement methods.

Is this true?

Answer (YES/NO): NO